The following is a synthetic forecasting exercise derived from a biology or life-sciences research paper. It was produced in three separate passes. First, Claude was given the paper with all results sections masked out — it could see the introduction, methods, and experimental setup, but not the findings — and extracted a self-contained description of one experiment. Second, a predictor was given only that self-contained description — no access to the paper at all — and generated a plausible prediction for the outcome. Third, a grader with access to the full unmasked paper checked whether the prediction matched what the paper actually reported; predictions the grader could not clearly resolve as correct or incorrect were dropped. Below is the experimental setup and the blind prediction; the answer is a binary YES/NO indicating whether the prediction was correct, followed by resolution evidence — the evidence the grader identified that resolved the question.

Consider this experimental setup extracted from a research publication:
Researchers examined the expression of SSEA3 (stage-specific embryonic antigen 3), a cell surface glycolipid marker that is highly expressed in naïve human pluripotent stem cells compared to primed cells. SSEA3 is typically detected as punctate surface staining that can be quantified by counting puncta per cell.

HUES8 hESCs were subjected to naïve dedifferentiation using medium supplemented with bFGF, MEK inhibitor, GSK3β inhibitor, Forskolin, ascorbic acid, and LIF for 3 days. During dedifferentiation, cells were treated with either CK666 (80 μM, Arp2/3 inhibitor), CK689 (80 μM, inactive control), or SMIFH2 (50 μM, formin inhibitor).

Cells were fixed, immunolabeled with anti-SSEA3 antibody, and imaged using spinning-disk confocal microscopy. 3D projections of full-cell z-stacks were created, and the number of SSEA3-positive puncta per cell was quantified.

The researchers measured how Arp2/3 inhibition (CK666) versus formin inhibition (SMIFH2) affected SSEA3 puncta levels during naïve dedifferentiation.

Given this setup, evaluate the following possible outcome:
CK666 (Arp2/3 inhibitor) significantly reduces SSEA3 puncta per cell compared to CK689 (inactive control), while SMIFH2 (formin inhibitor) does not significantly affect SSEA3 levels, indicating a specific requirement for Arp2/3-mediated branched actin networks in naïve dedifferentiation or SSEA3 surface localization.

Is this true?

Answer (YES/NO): NO